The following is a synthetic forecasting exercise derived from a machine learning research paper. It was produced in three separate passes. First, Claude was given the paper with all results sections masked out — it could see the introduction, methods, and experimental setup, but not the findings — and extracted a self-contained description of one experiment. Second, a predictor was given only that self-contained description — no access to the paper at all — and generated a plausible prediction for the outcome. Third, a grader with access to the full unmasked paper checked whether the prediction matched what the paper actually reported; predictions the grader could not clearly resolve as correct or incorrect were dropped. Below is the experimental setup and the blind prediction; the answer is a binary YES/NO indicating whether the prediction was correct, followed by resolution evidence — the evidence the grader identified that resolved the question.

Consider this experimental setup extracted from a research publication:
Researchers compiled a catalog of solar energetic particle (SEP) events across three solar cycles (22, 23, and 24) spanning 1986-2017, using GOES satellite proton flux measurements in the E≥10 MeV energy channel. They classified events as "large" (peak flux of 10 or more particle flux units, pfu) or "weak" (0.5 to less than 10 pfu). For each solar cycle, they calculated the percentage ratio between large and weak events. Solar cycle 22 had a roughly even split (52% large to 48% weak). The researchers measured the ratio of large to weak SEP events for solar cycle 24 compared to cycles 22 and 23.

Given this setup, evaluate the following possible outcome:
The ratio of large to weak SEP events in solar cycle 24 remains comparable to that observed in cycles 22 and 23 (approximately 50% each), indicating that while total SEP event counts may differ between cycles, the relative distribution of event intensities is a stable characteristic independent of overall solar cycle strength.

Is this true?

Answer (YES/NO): NO